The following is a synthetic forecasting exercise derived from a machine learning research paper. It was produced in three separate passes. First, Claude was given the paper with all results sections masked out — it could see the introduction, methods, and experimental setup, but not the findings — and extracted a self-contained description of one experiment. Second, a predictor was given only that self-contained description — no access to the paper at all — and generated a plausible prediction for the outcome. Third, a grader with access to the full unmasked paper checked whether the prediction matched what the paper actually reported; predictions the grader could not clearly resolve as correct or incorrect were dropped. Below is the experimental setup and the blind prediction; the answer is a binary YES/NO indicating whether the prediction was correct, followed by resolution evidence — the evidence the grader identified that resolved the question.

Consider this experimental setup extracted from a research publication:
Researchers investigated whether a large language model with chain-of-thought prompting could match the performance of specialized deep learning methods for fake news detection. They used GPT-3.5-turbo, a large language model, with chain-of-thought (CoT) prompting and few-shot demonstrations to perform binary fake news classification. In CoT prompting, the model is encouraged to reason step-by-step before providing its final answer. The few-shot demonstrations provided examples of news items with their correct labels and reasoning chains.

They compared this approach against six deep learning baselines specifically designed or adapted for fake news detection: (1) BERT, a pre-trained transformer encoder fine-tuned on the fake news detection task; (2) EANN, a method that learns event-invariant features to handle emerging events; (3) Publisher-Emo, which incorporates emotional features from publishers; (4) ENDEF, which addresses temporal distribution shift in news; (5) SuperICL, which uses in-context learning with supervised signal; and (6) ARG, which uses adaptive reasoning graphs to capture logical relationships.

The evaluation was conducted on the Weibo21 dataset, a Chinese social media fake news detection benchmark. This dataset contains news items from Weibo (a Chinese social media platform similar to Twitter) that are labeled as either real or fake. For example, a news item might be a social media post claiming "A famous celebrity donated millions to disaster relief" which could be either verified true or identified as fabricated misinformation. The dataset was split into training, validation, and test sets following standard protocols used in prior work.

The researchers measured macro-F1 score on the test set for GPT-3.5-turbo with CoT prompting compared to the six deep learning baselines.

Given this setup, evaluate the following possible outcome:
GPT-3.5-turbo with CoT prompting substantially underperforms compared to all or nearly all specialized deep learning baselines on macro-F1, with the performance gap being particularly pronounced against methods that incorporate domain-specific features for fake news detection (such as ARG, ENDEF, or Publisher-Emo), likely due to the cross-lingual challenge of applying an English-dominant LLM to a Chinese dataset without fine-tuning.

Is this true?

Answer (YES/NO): YES